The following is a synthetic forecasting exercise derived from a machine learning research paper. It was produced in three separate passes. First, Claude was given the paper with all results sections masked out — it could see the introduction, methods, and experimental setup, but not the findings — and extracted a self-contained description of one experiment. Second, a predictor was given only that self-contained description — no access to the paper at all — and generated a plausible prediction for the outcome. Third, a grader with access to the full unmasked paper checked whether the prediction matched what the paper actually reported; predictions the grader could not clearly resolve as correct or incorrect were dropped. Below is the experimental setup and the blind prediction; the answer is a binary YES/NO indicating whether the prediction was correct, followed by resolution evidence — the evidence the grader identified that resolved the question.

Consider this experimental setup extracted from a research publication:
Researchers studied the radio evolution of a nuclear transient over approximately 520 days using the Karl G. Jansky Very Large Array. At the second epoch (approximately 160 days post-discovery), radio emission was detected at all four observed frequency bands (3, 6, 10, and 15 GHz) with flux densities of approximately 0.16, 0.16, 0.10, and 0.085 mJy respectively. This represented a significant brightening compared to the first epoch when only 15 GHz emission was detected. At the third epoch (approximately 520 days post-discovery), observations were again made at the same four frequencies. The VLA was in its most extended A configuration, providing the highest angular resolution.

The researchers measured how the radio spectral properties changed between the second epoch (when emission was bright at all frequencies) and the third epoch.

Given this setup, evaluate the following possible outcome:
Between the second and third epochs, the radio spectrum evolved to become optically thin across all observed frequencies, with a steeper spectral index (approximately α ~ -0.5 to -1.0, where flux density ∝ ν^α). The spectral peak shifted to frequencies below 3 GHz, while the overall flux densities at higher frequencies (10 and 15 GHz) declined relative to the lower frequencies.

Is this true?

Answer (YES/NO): YES